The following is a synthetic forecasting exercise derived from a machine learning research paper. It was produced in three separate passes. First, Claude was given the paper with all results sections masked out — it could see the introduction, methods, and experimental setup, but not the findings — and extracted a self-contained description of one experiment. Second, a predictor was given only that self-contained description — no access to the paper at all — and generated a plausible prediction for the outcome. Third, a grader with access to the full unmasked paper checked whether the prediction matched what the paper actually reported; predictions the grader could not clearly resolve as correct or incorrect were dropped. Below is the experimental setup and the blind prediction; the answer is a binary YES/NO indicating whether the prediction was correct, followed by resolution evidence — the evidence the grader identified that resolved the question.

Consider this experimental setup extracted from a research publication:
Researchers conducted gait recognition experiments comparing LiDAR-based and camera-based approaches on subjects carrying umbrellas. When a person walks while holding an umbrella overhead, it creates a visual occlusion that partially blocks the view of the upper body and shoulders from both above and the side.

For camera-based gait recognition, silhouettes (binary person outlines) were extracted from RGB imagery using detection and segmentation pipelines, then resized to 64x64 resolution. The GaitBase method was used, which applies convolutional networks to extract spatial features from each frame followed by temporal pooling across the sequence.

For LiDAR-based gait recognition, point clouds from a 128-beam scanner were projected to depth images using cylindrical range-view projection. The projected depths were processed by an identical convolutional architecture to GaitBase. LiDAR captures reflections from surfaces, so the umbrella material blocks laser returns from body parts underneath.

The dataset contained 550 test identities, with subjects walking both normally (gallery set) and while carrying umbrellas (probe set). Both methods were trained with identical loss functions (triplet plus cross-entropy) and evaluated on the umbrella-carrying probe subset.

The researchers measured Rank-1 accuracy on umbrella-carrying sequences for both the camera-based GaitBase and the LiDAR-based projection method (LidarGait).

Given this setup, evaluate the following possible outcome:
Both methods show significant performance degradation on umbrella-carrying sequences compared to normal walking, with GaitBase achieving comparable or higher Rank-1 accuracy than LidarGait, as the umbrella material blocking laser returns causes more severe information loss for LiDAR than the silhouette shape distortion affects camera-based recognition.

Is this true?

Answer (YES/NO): YES